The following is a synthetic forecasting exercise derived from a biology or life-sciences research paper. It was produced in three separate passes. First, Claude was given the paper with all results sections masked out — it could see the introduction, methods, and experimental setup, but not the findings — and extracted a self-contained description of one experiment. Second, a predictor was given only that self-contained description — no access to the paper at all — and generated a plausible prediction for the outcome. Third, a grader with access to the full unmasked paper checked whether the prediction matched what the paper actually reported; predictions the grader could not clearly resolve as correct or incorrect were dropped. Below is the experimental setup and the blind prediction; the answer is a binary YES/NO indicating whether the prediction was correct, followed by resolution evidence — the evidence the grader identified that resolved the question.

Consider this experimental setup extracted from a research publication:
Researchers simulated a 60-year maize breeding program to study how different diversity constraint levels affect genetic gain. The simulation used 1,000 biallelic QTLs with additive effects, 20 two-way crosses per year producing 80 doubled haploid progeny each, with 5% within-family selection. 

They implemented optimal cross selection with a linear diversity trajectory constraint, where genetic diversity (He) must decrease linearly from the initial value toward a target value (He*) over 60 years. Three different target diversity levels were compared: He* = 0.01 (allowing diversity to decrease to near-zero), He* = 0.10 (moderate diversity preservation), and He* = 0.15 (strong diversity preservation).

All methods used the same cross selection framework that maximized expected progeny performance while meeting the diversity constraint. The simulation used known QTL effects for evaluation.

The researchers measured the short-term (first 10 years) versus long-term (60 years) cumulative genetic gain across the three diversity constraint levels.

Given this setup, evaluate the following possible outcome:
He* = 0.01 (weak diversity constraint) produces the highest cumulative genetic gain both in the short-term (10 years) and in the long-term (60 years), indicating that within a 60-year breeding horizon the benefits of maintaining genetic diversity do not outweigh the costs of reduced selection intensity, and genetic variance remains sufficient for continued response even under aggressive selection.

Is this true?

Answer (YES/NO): YES